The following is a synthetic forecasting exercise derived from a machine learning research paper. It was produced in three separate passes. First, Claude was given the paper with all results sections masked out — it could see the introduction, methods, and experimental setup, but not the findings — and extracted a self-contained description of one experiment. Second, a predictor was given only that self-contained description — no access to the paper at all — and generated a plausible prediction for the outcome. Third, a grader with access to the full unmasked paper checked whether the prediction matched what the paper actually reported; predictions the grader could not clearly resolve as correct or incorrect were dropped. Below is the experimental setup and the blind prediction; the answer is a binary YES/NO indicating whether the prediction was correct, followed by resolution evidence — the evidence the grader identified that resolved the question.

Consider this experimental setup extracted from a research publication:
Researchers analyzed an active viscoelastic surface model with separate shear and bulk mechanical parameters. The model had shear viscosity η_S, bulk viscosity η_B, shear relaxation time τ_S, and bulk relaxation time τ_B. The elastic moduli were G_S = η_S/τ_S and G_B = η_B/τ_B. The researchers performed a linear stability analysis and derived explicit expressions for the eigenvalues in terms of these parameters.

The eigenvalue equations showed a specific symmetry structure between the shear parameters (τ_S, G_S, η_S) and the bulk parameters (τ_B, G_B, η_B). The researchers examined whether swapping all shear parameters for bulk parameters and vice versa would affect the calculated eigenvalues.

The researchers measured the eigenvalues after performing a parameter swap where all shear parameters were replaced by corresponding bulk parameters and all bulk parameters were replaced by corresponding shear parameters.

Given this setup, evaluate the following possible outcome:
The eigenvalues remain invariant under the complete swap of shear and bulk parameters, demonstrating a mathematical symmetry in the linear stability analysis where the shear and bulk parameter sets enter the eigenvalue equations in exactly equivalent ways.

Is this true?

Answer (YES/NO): YES